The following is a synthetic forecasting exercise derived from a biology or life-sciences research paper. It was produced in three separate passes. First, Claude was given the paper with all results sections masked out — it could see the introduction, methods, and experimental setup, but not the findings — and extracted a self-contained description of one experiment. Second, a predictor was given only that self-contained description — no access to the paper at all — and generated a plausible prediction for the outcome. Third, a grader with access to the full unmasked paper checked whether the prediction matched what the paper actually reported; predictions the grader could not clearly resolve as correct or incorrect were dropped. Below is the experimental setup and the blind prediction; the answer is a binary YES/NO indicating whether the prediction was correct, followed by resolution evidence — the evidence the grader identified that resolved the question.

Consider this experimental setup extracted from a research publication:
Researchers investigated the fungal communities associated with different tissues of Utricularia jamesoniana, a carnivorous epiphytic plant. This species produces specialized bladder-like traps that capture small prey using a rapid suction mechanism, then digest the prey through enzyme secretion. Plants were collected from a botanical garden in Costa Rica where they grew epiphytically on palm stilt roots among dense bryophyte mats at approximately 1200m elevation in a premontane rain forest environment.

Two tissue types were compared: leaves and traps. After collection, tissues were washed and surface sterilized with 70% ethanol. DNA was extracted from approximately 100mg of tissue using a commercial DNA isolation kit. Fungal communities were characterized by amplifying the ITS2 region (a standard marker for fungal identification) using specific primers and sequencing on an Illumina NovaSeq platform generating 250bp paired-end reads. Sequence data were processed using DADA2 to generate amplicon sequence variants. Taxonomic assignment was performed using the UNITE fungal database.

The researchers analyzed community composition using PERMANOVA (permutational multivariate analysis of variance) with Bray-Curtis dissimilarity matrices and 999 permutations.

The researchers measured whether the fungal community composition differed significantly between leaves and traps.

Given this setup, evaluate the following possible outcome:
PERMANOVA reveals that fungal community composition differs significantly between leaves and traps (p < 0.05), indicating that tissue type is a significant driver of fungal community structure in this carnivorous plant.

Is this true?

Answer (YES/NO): NO